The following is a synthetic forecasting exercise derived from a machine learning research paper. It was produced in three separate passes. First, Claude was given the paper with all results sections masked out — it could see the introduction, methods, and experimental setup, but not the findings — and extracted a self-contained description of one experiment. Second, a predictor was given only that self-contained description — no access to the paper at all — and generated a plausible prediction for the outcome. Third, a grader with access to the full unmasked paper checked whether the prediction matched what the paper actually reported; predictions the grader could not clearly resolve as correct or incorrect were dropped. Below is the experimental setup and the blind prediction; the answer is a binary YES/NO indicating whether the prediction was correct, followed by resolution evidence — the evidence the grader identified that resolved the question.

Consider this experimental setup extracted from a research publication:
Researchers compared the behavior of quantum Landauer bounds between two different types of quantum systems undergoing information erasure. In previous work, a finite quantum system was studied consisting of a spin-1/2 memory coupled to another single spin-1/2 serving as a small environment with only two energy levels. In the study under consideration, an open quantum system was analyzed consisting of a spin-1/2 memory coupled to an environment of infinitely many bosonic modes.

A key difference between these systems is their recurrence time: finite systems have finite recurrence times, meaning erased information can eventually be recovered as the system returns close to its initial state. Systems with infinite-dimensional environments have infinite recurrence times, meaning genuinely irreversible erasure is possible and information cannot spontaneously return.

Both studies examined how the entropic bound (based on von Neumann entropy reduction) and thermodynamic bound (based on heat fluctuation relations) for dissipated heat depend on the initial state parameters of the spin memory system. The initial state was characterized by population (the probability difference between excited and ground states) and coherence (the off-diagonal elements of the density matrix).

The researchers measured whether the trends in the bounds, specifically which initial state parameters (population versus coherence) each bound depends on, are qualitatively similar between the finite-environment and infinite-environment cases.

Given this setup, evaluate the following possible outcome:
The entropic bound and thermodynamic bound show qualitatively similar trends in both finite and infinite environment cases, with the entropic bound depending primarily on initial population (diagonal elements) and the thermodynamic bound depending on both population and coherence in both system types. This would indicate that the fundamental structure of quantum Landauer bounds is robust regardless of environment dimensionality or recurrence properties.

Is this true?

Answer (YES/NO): NO